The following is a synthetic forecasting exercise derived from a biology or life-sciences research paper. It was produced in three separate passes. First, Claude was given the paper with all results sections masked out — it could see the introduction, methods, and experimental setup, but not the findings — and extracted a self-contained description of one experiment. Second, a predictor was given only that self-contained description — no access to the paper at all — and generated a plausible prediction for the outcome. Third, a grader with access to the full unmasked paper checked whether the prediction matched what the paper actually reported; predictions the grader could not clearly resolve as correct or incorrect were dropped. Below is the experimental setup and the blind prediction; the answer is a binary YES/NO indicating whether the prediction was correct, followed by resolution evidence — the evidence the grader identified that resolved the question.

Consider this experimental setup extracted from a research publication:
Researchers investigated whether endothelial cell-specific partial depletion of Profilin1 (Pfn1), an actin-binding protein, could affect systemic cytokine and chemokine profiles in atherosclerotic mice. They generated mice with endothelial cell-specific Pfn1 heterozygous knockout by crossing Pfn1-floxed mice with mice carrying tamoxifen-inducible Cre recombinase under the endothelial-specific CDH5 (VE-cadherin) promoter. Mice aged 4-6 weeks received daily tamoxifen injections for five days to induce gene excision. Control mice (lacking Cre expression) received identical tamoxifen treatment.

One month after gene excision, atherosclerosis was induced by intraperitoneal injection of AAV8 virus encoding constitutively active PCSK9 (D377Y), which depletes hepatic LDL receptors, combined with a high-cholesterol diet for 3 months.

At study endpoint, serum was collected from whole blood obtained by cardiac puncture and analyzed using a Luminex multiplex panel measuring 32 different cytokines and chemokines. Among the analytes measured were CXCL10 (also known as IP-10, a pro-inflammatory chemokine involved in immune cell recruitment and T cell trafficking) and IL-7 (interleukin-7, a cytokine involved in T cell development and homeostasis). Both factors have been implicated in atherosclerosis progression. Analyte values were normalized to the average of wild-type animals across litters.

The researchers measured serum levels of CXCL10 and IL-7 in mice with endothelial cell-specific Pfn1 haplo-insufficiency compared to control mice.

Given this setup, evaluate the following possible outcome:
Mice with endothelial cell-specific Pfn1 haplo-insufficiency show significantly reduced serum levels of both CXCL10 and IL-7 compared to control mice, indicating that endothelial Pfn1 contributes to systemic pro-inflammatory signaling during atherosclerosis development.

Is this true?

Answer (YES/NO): YES